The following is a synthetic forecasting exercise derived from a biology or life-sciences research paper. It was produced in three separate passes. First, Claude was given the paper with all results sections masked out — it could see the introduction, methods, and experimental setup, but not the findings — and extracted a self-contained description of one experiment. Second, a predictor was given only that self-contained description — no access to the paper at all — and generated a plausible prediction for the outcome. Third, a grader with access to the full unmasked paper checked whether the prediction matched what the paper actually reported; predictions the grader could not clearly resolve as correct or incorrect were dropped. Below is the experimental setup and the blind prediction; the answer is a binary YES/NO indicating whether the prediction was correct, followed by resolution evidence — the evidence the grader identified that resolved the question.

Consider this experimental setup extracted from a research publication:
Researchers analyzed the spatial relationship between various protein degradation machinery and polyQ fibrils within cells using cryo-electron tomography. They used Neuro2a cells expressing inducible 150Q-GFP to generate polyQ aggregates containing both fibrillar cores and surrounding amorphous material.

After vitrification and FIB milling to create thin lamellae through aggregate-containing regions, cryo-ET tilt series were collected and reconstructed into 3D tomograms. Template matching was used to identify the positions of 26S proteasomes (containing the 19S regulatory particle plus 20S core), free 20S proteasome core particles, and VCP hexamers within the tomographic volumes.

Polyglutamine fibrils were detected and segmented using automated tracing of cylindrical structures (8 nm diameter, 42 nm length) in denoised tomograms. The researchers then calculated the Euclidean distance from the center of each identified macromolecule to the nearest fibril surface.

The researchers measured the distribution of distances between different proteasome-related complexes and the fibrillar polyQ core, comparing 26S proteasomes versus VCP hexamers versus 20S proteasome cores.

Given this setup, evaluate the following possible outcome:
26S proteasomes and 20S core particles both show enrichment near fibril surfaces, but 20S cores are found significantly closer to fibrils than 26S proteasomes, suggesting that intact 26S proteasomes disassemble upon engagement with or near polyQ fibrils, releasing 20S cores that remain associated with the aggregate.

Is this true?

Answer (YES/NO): NO